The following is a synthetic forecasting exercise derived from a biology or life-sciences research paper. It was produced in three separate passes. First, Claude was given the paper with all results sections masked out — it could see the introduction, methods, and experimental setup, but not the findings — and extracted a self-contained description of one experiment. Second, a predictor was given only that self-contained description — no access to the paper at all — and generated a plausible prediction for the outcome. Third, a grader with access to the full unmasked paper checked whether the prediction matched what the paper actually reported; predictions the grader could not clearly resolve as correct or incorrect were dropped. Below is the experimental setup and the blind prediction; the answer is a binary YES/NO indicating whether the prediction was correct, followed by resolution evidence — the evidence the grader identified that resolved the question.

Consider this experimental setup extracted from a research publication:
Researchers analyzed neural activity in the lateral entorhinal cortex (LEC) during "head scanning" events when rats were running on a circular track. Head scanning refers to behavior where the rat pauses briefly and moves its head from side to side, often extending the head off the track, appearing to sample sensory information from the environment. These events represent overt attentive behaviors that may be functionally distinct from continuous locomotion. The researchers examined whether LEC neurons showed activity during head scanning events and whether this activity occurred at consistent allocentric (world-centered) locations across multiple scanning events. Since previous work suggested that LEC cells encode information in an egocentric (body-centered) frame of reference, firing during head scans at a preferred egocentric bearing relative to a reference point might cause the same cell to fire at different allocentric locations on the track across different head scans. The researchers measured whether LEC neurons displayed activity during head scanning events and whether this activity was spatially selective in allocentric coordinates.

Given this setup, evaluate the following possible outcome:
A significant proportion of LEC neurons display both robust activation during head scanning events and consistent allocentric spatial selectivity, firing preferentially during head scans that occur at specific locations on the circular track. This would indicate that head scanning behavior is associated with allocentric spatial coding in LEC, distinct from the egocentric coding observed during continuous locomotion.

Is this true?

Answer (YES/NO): NO